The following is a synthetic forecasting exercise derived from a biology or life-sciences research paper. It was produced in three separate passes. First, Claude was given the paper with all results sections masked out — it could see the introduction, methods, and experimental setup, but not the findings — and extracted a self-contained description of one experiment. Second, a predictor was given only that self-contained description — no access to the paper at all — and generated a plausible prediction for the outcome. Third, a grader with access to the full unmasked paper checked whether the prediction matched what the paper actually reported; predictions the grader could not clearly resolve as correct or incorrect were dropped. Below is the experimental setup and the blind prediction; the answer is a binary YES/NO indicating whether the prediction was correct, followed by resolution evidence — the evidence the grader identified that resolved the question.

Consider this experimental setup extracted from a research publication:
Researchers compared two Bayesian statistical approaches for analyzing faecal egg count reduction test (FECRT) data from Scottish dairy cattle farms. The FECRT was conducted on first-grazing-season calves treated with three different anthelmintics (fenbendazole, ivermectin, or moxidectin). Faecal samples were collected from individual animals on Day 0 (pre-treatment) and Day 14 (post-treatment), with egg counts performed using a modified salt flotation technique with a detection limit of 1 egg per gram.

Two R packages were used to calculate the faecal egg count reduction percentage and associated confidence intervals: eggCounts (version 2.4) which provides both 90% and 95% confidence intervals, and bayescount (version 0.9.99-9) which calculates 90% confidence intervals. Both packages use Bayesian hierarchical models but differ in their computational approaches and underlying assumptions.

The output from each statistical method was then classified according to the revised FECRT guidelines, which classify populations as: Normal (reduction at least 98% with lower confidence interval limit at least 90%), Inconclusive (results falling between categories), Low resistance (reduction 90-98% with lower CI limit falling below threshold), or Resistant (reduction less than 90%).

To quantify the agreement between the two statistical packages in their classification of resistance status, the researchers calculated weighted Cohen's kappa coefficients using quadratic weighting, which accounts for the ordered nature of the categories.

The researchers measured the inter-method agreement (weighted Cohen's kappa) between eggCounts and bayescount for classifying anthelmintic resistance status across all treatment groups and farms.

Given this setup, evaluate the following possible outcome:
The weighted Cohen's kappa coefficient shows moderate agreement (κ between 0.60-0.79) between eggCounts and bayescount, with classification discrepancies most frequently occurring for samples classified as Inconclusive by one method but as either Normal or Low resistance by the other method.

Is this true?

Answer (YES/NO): NO